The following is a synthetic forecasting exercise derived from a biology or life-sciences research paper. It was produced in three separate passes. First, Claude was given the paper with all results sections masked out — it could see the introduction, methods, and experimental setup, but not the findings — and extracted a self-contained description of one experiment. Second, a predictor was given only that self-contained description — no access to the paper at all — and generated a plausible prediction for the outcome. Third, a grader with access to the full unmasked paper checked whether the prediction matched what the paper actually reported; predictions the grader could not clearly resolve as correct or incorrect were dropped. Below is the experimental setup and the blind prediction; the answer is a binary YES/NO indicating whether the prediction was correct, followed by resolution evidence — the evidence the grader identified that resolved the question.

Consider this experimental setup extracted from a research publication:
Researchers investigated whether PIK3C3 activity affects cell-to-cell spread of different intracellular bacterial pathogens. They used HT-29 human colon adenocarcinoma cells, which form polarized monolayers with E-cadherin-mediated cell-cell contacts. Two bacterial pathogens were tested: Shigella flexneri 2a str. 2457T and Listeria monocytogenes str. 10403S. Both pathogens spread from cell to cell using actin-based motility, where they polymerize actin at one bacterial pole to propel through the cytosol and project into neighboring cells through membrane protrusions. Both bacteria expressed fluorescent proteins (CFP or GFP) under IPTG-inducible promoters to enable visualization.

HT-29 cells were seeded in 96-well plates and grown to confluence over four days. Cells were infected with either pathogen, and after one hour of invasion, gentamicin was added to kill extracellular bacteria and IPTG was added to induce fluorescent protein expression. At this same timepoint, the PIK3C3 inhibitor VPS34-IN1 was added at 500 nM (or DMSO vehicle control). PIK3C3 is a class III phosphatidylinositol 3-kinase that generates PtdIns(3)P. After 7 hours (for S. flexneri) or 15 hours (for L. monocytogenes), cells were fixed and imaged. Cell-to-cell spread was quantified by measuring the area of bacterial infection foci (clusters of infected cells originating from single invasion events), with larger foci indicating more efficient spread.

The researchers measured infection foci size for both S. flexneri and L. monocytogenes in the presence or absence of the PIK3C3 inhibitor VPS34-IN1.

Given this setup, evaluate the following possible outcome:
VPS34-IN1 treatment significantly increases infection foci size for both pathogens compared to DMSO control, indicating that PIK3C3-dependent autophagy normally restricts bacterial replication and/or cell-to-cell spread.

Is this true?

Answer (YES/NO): NO